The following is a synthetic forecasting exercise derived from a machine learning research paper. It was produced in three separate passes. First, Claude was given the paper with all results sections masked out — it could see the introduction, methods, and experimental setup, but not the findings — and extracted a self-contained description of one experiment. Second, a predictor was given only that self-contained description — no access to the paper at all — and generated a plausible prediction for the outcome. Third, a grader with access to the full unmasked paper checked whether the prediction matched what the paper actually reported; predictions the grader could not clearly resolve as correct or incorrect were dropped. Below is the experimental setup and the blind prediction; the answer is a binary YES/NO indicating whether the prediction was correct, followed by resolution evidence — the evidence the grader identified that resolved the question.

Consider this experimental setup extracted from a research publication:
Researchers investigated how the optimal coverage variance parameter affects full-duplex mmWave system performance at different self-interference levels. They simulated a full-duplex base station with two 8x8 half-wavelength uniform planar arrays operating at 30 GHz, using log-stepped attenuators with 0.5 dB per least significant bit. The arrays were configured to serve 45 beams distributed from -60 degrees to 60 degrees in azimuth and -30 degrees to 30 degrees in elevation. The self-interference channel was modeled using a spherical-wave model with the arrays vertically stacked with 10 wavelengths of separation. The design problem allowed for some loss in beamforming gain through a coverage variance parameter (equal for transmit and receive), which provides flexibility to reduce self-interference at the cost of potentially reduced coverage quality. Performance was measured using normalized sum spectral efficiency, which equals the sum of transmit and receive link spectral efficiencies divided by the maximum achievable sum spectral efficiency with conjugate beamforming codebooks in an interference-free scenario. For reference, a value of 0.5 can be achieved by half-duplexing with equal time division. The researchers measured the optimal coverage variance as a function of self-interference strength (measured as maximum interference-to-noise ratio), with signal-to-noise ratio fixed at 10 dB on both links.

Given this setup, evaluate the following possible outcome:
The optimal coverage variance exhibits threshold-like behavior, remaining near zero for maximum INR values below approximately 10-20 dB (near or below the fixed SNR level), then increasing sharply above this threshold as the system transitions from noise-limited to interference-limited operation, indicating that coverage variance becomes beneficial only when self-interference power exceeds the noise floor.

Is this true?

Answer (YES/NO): NO